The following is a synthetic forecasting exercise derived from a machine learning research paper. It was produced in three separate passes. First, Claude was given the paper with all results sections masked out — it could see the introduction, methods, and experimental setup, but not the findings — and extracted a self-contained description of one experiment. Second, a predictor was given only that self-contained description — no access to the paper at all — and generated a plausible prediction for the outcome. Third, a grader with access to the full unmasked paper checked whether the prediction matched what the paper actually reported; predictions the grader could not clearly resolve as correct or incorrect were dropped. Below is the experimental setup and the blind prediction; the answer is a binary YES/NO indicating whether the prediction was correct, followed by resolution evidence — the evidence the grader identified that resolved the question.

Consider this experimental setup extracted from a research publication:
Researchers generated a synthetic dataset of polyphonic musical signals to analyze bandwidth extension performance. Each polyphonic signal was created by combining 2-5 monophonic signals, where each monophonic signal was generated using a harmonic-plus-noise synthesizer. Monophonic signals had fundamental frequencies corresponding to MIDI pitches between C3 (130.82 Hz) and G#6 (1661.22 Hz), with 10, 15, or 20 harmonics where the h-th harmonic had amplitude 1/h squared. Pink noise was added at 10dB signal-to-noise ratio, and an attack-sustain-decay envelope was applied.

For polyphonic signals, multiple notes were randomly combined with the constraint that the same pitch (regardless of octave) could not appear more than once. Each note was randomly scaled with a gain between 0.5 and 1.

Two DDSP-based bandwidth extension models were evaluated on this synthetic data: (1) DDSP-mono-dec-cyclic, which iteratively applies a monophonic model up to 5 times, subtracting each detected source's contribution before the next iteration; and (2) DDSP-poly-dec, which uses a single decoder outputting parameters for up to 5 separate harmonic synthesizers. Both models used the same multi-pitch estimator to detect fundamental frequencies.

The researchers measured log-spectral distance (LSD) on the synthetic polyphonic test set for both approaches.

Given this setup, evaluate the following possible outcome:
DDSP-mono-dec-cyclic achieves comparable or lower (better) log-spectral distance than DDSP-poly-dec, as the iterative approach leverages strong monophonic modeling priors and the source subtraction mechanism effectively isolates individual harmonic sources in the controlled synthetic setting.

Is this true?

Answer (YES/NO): NO